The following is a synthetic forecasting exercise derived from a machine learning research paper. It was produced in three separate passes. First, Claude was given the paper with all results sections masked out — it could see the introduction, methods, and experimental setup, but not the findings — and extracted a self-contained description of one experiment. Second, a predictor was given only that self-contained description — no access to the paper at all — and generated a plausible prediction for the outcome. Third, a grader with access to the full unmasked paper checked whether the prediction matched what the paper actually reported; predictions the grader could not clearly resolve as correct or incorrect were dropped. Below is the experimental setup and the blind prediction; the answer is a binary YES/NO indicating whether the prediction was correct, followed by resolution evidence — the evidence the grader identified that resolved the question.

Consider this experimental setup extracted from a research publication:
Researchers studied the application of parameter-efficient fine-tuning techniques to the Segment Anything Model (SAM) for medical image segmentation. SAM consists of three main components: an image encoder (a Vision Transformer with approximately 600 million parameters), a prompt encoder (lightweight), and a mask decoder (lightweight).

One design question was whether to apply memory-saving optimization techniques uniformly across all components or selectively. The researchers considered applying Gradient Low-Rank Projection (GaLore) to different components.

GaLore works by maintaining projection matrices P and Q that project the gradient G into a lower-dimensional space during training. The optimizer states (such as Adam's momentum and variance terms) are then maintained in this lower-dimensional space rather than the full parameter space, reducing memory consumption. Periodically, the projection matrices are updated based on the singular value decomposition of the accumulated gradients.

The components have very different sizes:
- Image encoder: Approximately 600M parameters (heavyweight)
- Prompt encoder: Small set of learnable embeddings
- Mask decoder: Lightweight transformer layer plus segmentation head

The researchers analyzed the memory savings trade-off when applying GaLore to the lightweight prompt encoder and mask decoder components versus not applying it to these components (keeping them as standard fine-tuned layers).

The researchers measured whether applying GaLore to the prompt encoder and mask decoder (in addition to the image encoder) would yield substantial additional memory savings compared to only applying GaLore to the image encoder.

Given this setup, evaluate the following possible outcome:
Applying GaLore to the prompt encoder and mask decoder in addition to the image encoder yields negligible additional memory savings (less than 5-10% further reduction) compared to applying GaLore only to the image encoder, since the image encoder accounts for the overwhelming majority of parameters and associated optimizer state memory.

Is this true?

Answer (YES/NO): YES